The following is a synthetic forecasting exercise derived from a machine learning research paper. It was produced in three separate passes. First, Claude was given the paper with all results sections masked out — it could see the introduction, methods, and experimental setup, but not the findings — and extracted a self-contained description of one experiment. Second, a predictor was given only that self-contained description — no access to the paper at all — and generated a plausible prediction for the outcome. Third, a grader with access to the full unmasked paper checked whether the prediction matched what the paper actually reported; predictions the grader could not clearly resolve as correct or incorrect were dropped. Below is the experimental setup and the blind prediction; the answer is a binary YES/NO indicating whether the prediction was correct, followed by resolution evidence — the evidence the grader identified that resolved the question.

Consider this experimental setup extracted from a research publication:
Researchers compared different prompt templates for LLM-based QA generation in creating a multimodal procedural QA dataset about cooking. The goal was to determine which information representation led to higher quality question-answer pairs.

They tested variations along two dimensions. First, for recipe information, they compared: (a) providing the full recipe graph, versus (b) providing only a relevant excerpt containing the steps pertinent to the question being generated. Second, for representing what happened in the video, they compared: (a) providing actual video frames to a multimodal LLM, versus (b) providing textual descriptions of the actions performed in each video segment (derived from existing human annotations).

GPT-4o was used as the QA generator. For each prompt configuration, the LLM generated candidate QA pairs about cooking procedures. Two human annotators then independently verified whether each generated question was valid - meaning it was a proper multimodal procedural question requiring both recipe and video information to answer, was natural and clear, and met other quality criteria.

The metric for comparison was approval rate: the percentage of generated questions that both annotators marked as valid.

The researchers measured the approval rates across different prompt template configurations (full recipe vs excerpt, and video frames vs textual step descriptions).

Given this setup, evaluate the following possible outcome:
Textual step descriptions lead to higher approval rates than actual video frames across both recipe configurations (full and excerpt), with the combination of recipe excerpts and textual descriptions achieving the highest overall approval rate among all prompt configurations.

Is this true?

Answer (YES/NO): YES